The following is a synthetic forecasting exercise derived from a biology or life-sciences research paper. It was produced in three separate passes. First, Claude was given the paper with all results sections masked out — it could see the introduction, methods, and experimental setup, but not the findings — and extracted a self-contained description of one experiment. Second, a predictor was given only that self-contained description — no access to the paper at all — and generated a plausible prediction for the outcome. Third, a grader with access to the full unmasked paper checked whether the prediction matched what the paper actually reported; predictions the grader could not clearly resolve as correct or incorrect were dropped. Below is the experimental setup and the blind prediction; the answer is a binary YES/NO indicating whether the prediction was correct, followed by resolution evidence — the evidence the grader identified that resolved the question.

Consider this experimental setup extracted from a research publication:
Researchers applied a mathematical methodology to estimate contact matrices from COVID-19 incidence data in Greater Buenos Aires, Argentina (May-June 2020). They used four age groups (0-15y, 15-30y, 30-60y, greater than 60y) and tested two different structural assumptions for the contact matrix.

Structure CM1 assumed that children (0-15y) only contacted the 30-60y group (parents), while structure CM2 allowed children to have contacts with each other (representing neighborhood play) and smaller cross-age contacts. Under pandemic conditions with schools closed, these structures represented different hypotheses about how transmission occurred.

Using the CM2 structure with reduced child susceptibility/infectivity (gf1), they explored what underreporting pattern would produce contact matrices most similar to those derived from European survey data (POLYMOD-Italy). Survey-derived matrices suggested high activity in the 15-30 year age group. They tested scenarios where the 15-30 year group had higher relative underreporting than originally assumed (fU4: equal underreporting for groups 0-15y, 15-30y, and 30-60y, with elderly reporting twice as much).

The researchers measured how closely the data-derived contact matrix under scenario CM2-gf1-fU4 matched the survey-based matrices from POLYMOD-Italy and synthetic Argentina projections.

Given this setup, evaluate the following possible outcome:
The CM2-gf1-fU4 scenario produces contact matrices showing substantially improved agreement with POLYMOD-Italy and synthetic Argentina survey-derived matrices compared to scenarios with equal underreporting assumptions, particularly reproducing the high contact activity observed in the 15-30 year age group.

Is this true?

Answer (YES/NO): YES